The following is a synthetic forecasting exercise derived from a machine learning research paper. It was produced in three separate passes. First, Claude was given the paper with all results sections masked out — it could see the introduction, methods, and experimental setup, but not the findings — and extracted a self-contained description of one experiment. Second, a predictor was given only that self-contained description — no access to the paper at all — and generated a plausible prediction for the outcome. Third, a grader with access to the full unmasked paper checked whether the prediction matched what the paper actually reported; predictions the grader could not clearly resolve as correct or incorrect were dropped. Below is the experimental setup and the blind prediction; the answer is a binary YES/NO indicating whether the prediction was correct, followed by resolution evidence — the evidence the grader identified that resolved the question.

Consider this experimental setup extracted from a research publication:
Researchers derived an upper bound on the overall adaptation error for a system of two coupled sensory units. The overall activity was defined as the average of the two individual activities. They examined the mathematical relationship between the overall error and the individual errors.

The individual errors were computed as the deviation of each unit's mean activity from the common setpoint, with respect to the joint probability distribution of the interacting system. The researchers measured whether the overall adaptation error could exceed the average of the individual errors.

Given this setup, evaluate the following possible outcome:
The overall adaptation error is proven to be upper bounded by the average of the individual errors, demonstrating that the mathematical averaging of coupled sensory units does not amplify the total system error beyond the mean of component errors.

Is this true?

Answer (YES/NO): YES